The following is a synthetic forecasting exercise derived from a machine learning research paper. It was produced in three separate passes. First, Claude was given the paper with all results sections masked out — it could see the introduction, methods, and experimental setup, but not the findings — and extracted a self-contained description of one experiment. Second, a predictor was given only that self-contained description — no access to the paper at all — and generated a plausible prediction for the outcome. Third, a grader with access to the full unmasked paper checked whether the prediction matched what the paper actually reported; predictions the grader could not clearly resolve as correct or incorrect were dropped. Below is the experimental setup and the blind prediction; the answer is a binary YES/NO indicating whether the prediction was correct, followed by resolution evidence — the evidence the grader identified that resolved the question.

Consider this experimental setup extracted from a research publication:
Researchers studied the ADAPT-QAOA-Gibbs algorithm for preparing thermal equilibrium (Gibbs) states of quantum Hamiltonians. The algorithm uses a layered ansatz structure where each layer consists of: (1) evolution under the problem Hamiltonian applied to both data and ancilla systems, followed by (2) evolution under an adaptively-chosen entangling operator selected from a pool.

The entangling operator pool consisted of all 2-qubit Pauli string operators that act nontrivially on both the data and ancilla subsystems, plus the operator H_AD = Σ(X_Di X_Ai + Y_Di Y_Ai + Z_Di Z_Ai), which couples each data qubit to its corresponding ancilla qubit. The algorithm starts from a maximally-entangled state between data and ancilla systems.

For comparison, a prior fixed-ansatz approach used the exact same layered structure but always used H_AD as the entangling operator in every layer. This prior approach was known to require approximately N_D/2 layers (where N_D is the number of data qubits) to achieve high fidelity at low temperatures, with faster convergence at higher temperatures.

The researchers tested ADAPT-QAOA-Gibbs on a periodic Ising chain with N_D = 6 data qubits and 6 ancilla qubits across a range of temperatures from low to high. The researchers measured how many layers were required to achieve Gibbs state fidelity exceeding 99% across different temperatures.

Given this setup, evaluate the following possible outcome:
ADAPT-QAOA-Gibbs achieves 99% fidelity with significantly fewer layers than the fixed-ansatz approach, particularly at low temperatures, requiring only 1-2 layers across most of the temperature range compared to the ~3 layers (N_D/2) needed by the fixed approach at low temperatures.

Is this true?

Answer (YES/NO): NO